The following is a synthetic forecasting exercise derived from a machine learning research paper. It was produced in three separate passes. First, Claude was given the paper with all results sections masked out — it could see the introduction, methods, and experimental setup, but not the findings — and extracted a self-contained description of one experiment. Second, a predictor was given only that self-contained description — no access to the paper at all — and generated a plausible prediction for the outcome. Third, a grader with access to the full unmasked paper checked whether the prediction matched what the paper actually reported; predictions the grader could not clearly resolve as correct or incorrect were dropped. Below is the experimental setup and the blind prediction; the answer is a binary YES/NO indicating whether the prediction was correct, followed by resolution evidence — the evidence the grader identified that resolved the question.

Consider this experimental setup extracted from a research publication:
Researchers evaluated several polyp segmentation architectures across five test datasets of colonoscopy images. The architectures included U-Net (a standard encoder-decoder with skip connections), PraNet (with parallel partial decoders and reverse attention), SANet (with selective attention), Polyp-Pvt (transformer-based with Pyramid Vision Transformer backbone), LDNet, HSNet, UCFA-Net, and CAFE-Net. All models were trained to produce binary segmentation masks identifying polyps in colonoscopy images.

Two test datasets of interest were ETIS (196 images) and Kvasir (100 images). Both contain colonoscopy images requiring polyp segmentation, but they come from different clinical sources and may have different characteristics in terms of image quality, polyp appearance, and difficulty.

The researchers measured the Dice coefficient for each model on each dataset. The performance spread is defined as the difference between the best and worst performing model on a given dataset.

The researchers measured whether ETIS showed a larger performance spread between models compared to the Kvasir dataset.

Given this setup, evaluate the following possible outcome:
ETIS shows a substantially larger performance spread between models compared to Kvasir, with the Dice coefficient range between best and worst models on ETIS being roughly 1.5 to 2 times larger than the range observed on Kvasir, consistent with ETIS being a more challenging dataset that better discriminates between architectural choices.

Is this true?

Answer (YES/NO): NO